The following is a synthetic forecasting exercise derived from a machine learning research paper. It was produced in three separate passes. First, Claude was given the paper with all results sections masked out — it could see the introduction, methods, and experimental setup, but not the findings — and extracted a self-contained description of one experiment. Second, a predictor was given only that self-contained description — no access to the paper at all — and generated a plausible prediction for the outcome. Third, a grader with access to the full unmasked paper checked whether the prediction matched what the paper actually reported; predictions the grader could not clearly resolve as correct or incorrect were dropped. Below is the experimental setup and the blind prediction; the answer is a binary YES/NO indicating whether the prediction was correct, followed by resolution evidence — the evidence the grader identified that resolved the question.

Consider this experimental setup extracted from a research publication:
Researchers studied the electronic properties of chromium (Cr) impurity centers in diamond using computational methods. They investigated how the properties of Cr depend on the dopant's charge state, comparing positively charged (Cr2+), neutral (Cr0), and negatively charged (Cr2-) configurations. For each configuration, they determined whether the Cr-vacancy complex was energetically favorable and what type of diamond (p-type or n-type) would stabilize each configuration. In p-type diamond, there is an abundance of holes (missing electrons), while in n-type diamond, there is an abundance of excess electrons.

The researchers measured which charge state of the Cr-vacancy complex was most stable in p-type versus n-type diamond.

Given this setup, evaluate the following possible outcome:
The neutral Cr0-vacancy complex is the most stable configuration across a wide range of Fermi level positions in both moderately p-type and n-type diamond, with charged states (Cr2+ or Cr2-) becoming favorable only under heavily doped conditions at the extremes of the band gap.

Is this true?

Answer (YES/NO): NO